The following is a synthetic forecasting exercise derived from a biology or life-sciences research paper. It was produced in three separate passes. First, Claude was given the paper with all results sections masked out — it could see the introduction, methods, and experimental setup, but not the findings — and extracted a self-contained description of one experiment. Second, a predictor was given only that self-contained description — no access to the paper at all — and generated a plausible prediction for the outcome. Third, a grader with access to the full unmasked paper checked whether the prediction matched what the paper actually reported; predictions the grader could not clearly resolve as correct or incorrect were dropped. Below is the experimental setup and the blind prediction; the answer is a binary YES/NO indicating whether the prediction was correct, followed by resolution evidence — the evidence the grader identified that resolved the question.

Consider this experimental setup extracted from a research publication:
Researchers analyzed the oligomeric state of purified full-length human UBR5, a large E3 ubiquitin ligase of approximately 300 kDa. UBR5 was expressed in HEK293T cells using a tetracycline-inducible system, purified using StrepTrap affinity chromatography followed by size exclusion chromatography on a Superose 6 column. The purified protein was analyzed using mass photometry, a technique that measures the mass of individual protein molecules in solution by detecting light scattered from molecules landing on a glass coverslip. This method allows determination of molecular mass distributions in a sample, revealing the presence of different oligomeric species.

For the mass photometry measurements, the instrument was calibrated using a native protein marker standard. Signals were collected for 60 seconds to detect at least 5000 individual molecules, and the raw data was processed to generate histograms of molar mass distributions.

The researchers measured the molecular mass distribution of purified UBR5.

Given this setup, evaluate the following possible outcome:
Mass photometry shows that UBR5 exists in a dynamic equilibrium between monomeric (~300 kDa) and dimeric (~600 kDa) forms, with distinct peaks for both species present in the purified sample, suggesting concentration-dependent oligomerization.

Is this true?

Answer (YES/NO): NO